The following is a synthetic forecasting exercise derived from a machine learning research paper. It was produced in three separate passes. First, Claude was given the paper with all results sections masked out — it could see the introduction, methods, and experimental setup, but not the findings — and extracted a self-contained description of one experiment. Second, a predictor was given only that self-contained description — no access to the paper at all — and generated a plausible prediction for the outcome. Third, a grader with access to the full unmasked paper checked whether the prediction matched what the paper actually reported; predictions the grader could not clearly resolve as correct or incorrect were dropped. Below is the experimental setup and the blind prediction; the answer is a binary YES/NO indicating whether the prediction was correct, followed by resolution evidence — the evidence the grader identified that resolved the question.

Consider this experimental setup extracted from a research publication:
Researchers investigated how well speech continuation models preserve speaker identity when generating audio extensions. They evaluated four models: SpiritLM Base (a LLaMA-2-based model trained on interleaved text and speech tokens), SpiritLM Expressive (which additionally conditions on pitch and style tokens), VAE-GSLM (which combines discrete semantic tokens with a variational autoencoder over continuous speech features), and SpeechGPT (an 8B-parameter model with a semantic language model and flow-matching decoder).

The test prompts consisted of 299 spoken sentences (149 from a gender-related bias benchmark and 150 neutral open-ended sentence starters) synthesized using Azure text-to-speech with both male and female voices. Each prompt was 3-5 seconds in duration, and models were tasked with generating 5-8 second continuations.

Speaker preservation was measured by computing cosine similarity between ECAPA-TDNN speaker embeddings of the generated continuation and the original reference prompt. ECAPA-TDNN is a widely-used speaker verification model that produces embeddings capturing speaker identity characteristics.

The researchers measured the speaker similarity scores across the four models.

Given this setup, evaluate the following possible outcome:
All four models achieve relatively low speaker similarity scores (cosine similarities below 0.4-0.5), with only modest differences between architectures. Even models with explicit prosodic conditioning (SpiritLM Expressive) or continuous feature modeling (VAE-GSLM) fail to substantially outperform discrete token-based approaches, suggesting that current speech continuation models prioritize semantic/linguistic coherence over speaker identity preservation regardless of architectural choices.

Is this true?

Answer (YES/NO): NO